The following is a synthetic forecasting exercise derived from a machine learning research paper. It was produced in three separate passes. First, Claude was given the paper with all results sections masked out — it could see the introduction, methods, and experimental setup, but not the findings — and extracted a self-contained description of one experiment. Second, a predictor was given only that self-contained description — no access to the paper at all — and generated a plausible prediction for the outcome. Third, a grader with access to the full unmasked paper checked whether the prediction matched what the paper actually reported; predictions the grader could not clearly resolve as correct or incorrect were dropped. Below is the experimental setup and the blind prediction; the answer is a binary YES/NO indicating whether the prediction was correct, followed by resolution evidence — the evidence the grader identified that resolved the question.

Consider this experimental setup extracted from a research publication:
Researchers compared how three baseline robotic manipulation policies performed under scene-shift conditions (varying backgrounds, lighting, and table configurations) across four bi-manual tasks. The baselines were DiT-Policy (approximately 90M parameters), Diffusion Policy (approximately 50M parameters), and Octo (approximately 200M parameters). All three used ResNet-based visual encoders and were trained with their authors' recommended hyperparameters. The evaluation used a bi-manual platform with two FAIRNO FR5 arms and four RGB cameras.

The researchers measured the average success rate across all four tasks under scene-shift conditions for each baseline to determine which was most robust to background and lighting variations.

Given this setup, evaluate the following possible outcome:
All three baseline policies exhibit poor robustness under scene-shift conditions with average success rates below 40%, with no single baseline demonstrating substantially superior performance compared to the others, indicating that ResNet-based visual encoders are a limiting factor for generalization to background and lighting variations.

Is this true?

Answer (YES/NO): YES